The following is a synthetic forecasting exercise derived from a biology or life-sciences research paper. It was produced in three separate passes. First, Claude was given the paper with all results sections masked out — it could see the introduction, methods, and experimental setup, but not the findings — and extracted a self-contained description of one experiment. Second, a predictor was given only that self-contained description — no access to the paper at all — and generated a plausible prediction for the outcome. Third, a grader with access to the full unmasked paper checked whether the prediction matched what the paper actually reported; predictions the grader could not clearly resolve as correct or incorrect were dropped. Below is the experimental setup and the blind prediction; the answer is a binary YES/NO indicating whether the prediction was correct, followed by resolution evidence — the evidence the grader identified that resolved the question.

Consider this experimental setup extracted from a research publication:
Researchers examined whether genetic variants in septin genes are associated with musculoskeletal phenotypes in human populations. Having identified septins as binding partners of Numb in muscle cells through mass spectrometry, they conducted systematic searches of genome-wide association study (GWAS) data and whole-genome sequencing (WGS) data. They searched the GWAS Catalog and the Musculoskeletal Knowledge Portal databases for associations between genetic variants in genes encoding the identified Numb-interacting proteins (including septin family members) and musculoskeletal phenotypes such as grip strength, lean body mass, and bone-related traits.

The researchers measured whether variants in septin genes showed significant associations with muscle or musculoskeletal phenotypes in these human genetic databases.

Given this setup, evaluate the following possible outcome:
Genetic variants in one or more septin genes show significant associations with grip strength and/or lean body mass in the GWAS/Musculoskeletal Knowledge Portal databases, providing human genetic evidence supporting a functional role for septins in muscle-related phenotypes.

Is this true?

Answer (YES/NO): NO